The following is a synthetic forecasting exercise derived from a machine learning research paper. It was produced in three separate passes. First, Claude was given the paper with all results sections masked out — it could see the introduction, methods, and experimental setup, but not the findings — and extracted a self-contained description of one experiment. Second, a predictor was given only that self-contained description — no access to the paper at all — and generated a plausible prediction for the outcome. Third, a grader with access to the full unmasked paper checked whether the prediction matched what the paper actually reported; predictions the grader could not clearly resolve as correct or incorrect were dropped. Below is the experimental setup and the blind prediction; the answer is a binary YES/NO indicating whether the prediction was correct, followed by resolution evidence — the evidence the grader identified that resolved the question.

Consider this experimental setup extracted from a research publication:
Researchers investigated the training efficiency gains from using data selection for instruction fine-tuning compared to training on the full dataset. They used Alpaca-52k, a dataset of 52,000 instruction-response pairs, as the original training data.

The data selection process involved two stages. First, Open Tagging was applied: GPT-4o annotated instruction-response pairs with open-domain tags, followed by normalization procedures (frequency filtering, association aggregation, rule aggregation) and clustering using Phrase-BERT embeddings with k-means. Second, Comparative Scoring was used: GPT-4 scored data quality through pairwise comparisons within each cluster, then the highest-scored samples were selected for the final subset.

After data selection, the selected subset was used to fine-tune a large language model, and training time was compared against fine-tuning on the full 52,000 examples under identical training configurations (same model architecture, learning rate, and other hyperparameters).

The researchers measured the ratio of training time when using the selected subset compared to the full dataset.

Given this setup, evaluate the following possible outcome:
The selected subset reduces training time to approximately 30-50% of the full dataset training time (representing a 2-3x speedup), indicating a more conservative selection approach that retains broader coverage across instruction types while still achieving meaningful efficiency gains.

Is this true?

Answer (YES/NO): NO